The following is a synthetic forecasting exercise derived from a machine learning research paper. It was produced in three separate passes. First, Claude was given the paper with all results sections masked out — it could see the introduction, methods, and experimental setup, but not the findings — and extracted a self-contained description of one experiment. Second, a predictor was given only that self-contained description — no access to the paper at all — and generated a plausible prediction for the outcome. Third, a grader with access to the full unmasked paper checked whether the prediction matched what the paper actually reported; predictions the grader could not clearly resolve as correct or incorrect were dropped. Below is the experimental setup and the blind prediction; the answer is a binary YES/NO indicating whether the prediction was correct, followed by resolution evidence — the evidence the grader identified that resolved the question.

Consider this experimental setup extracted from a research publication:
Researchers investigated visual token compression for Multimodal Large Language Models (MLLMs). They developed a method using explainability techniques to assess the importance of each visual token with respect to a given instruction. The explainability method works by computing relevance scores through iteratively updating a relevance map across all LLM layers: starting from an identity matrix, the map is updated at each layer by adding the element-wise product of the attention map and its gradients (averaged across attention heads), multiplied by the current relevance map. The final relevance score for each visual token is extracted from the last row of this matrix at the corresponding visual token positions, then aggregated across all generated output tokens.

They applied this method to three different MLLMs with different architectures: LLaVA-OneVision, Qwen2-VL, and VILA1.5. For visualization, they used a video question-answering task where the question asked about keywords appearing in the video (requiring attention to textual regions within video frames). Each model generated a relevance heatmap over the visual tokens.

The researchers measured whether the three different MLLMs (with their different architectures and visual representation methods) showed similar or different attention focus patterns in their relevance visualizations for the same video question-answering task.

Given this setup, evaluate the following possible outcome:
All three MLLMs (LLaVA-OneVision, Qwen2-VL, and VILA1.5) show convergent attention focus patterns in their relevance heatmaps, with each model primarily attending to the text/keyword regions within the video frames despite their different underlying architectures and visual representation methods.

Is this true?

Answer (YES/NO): YES